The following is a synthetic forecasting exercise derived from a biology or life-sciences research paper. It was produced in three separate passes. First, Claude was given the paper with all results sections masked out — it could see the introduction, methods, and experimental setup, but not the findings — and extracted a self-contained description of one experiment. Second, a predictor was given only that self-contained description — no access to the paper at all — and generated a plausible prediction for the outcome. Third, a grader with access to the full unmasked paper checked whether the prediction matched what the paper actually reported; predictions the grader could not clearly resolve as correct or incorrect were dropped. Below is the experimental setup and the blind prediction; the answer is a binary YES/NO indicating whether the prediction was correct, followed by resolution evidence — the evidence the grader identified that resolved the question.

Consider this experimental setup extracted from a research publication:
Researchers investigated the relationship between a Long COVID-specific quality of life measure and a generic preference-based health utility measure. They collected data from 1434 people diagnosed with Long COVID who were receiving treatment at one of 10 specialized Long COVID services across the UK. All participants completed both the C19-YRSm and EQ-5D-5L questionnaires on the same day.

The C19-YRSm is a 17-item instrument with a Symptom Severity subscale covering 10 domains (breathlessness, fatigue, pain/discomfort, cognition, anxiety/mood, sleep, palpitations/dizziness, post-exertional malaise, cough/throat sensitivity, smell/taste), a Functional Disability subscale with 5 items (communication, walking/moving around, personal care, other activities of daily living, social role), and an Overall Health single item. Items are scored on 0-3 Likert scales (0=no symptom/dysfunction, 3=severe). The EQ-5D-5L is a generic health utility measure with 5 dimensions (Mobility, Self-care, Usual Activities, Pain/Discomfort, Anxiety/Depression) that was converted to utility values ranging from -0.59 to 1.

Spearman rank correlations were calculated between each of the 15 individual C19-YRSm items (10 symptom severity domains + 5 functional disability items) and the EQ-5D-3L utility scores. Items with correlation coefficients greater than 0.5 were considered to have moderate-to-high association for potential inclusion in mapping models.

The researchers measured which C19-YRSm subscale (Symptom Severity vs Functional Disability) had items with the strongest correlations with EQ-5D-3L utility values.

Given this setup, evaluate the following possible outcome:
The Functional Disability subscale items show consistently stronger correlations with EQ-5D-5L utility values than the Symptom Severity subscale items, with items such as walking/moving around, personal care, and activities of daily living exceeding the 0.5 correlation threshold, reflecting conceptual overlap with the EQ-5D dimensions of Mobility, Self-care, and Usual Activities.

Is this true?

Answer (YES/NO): YES